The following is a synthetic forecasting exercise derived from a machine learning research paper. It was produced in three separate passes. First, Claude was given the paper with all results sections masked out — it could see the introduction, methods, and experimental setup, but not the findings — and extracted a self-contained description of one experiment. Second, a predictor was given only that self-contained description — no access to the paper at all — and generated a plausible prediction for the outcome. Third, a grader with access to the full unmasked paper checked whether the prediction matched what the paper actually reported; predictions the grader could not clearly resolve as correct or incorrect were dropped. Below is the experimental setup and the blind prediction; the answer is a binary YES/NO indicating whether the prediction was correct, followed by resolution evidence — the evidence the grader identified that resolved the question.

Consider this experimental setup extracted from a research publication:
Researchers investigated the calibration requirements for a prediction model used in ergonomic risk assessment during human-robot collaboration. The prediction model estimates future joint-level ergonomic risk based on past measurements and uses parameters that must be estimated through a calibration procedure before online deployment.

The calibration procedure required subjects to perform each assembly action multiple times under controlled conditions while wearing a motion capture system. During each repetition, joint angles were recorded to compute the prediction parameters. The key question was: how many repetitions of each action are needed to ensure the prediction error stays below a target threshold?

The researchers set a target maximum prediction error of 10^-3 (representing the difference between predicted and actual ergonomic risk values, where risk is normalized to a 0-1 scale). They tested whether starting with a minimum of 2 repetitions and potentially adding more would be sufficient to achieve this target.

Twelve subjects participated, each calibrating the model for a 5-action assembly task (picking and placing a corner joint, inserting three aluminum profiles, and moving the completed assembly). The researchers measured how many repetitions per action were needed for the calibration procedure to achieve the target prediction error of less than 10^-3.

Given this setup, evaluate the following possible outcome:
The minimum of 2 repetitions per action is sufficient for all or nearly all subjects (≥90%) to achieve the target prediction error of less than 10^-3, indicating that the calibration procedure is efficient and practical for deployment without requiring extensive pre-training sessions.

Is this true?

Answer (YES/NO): NO